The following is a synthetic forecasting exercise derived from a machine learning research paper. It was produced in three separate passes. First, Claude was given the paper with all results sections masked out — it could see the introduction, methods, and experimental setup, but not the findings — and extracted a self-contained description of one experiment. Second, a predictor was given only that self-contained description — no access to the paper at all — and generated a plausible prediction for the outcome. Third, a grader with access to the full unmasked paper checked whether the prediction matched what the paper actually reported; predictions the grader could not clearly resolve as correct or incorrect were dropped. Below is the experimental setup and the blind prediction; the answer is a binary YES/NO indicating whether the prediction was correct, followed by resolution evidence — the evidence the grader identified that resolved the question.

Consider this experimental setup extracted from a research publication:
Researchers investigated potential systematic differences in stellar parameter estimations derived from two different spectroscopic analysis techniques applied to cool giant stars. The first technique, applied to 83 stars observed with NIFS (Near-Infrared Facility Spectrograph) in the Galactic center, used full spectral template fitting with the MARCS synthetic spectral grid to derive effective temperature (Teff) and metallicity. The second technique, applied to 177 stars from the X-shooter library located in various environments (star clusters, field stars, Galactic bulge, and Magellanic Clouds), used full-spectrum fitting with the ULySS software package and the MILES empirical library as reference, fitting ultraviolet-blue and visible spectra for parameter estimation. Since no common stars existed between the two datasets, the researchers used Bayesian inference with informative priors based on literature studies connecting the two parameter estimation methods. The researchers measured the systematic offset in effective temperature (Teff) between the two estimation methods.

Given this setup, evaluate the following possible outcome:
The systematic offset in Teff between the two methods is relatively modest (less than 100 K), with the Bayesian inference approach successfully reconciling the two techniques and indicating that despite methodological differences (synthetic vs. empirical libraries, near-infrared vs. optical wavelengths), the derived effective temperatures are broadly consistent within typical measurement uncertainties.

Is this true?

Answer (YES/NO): YES